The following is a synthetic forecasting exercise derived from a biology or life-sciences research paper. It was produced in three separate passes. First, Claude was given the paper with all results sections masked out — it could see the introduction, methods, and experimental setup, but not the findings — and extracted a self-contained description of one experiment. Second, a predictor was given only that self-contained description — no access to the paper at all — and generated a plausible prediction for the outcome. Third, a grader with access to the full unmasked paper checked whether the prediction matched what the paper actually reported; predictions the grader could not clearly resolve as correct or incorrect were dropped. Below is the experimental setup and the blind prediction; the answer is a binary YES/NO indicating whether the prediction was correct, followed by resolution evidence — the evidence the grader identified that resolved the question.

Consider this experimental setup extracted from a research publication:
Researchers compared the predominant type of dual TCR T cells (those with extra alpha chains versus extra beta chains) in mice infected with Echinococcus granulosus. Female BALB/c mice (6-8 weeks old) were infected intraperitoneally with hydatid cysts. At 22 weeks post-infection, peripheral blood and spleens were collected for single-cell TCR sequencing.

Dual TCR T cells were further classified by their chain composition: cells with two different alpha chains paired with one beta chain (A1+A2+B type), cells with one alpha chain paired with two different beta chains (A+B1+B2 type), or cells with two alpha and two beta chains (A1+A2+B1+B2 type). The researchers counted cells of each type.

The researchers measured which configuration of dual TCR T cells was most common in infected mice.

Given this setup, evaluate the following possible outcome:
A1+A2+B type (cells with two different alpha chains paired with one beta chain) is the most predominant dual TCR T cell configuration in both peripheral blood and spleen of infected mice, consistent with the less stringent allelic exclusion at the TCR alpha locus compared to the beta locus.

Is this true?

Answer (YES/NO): YES